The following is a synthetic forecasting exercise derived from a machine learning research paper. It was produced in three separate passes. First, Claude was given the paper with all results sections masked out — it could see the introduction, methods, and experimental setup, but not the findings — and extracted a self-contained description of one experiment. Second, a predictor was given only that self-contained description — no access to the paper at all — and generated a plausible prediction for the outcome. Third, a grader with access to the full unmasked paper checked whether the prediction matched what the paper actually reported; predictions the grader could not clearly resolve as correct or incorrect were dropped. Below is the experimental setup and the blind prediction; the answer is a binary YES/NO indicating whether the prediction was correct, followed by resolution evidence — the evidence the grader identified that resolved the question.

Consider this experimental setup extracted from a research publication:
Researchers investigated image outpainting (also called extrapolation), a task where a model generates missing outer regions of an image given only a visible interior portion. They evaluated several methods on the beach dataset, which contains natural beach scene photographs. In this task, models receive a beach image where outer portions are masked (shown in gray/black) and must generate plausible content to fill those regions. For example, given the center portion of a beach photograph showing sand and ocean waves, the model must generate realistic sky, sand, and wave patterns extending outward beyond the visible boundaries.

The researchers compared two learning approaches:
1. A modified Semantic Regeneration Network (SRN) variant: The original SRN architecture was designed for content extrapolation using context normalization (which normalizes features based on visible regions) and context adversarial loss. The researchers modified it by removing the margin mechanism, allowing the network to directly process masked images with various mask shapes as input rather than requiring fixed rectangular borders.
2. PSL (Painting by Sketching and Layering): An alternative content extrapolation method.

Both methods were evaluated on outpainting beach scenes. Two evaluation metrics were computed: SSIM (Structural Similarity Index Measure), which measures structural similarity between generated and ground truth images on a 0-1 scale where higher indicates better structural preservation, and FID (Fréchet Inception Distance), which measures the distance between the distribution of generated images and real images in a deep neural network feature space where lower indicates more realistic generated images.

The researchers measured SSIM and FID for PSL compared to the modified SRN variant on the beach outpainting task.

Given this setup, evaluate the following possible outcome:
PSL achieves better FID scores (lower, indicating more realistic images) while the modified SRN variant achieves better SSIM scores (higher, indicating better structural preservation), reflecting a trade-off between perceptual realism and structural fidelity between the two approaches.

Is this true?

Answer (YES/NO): NO